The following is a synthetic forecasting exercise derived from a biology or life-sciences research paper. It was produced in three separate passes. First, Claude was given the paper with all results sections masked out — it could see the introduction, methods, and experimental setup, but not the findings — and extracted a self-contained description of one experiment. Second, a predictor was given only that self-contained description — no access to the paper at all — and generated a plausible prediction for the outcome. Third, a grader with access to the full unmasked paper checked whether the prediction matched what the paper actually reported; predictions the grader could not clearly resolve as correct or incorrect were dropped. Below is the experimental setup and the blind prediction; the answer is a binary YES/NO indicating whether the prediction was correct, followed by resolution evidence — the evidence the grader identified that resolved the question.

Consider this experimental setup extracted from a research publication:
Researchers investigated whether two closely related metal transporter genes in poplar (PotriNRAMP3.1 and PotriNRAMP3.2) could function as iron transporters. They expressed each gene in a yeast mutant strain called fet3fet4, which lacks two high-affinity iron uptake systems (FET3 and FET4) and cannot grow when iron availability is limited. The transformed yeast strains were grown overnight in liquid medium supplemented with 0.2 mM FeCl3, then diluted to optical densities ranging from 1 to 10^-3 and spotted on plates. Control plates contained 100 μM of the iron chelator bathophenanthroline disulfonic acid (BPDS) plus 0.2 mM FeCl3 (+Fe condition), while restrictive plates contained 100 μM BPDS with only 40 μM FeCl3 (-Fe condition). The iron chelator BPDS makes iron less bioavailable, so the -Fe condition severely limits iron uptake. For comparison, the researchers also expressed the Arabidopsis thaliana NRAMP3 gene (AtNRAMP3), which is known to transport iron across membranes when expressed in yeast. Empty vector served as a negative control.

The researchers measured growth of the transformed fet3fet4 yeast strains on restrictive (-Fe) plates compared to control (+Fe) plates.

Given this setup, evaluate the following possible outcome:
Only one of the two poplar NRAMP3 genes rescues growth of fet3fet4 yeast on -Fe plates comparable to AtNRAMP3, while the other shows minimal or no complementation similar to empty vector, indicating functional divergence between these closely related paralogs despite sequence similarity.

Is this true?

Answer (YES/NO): NO